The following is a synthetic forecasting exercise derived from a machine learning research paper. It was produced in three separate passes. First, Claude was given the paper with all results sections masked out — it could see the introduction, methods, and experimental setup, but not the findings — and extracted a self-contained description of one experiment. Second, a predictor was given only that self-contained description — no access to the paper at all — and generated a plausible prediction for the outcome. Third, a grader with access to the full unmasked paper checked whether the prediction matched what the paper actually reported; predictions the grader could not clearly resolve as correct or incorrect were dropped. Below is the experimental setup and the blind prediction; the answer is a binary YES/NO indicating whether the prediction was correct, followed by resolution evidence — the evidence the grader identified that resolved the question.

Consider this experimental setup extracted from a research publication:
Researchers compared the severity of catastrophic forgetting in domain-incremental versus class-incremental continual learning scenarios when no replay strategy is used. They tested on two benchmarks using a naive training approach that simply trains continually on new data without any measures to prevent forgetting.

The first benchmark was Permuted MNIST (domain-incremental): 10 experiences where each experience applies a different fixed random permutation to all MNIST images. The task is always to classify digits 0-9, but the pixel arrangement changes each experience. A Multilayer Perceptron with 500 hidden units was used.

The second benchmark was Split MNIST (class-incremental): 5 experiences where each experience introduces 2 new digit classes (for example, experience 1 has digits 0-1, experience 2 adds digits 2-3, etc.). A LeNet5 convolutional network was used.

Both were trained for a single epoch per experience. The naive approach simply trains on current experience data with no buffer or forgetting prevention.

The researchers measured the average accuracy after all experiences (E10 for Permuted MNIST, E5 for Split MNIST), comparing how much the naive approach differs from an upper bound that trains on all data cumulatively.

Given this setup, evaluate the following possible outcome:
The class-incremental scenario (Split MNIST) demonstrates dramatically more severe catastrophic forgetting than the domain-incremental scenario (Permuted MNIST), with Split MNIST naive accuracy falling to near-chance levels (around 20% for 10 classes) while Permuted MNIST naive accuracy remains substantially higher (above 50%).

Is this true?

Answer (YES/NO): YES